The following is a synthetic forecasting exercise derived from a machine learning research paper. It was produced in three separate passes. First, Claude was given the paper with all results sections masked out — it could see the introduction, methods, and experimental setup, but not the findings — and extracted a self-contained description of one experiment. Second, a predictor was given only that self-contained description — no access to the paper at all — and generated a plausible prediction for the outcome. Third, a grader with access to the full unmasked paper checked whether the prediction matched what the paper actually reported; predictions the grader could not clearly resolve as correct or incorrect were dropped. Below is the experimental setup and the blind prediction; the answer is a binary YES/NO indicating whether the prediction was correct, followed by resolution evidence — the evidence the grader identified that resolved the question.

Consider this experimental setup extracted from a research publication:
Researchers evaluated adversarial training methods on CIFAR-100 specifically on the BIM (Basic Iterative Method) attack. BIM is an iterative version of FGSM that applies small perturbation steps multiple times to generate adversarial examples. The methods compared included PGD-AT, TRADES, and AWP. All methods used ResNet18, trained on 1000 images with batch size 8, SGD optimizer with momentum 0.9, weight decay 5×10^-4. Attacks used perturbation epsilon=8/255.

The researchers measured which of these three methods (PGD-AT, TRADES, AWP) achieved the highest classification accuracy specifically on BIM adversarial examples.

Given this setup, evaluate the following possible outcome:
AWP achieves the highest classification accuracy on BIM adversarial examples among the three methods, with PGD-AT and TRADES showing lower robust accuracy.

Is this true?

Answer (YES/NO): NO